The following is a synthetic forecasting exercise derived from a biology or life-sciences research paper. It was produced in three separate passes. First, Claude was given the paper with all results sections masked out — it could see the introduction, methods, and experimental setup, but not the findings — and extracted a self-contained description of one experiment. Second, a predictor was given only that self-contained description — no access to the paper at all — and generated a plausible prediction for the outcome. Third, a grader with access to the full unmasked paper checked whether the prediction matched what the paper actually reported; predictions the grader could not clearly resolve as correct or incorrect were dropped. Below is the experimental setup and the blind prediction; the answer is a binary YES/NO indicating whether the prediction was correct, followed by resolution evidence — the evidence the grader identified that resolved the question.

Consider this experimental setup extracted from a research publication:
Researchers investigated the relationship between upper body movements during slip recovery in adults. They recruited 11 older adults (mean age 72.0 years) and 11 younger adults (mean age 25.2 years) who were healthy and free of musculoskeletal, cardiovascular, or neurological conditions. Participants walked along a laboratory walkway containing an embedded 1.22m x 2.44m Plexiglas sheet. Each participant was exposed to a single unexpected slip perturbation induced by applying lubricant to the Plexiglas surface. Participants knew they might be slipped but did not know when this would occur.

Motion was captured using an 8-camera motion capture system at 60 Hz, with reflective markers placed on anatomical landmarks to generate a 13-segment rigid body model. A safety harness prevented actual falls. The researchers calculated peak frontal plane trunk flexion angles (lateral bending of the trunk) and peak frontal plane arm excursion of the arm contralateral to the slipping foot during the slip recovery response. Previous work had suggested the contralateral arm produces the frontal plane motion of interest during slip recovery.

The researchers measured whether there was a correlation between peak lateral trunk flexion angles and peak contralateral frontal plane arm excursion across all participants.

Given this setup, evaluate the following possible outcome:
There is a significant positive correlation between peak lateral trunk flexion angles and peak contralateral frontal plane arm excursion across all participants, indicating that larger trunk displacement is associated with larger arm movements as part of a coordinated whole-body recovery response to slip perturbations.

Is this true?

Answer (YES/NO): YES